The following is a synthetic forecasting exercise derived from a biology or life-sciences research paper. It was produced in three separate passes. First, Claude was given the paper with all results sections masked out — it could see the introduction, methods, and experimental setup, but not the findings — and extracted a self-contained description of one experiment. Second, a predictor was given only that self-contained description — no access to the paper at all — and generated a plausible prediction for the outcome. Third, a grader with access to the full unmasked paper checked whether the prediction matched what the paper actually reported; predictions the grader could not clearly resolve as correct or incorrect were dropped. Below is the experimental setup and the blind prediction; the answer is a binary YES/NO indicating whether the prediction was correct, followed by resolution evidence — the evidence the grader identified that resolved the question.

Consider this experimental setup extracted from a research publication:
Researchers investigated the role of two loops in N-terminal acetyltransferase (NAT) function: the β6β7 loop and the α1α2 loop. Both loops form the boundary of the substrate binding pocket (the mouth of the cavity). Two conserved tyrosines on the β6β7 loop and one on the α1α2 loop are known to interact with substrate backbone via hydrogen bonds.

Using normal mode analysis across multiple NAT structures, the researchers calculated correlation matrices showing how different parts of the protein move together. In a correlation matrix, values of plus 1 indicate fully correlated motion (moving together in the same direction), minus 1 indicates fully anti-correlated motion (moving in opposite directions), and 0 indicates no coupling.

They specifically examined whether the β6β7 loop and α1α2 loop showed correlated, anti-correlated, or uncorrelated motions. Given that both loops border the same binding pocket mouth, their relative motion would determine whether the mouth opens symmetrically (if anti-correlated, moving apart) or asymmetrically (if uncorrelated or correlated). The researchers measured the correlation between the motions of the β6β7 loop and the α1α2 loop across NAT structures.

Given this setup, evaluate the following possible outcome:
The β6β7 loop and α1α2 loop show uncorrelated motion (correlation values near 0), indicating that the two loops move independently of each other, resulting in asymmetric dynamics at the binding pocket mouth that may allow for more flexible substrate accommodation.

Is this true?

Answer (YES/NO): NO